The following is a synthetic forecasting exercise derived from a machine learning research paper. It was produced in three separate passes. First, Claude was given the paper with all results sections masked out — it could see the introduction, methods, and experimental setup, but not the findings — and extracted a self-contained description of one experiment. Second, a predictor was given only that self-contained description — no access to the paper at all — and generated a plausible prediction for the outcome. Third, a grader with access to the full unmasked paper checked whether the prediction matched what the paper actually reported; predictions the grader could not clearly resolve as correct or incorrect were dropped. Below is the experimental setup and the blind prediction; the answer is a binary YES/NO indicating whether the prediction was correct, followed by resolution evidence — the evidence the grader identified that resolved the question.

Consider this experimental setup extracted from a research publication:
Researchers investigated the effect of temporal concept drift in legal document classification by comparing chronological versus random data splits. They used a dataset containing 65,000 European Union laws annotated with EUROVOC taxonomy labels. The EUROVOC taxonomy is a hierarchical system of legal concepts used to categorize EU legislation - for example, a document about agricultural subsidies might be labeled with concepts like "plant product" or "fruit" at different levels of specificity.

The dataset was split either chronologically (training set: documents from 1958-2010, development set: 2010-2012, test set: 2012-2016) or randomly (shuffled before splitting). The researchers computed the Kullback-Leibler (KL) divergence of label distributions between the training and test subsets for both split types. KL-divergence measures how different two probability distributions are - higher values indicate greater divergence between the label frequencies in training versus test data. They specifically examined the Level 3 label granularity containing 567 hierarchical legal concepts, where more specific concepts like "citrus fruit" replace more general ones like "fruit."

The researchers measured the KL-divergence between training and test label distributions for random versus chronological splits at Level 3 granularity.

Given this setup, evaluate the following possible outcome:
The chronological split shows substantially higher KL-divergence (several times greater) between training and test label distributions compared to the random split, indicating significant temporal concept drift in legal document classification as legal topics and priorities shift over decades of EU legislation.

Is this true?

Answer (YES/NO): YES